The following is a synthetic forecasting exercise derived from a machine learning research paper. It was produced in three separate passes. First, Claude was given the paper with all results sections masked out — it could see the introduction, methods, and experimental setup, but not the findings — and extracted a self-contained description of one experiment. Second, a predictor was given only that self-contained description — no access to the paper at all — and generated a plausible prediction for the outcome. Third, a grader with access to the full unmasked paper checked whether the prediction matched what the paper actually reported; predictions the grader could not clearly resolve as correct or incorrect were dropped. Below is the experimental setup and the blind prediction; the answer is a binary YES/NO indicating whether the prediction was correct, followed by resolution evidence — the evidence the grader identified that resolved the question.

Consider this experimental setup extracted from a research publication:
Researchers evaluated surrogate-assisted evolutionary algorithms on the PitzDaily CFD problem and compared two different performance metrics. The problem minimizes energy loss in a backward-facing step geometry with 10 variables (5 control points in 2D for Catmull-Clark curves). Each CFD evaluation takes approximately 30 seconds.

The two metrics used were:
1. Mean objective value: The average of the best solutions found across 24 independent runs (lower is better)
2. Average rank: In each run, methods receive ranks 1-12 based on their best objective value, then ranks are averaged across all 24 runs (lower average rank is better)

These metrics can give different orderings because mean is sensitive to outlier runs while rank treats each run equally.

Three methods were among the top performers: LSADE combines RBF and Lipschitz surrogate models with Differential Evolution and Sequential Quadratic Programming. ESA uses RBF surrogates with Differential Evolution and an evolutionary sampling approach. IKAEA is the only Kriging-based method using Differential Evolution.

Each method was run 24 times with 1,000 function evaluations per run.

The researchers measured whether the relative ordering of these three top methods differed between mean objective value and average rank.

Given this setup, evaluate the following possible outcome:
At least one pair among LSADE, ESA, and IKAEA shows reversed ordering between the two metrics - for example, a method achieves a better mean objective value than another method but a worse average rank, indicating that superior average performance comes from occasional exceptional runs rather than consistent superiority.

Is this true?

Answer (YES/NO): YES